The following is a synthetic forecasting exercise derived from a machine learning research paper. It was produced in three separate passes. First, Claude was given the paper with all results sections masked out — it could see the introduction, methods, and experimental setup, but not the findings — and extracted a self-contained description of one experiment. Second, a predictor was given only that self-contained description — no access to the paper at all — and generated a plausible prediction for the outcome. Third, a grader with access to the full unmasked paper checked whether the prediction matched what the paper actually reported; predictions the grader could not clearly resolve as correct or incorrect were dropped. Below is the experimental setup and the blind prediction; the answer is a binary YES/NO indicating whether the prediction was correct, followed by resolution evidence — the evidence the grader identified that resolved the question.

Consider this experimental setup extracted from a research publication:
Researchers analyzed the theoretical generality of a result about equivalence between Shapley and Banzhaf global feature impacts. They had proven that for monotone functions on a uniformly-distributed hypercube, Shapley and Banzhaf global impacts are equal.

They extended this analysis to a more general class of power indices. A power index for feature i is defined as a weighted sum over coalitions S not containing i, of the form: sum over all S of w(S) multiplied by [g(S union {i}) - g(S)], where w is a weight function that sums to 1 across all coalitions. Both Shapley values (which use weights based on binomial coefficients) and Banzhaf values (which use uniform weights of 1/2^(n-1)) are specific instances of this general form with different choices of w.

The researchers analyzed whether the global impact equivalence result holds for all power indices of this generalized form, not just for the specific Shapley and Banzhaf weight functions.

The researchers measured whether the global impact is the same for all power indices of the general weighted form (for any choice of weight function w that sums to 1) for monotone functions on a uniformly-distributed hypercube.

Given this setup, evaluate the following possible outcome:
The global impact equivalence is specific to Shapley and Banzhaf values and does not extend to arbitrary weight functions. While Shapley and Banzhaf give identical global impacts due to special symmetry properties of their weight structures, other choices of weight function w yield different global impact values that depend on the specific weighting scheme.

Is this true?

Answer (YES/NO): NO